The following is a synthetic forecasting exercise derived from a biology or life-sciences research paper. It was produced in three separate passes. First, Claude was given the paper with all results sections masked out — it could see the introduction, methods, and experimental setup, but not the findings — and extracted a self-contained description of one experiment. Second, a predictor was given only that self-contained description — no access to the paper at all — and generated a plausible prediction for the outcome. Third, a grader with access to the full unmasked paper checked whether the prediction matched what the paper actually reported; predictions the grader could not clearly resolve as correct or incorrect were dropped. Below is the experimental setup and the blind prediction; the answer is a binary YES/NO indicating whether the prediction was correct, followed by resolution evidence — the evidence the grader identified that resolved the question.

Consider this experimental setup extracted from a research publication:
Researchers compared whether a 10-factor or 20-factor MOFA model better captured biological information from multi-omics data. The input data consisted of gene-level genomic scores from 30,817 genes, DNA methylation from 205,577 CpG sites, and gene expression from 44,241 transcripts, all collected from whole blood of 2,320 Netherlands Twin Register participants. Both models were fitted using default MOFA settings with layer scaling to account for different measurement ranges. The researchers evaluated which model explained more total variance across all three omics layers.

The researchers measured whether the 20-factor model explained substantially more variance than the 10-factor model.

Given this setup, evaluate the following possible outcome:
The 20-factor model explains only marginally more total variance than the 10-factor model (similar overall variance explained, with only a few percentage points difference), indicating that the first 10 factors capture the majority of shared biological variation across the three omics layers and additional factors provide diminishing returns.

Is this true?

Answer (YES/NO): NO